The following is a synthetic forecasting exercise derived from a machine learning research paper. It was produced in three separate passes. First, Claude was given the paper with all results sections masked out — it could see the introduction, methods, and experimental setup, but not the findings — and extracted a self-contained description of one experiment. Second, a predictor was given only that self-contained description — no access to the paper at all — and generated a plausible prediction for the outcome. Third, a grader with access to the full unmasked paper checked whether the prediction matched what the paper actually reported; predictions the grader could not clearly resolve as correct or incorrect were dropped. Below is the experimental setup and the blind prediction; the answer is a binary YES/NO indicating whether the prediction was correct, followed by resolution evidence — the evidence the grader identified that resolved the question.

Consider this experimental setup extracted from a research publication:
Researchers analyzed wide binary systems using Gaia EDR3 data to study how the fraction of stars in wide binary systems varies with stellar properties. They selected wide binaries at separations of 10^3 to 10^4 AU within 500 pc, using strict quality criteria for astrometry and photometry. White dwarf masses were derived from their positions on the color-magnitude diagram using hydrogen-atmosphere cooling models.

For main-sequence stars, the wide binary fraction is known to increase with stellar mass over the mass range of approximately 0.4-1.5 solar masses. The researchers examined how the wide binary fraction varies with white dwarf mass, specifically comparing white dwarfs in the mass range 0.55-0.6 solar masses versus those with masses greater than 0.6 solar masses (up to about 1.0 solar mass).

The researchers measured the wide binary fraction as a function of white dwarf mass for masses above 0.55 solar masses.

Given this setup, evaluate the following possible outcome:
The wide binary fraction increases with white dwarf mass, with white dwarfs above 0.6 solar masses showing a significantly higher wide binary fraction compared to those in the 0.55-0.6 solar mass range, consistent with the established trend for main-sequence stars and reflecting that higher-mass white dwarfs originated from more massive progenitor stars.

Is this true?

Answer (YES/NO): NO